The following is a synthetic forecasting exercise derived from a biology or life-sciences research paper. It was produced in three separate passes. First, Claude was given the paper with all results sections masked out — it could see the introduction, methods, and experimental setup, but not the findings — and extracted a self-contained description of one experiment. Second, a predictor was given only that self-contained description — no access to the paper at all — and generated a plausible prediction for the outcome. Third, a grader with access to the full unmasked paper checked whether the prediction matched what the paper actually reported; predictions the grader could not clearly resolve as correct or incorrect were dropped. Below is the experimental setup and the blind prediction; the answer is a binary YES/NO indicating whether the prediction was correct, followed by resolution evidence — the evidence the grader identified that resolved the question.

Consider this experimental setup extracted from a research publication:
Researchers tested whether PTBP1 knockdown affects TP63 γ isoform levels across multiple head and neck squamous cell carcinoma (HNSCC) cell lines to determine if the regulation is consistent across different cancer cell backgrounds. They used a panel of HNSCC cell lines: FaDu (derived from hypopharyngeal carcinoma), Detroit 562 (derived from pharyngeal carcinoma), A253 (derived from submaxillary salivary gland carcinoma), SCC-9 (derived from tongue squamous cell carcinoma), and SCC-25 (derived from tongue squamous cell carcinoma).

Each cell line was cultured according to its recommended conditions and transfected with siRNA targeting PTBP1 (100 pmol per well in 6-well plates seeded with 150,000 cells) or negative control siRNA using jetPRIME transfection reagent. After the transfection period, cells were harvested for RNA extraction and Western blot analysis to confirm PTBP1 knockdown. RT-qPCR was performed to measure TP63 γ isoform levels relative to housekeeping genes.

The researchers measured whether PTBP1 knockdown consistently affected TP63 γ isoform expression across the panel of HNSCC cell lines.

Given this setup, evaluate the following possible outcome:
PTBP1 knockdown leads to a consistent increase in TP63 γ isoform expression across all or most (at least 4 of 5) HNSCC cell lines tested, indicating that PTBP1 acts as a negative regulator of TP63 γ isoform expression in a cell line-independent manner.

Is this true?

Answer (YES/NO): YES